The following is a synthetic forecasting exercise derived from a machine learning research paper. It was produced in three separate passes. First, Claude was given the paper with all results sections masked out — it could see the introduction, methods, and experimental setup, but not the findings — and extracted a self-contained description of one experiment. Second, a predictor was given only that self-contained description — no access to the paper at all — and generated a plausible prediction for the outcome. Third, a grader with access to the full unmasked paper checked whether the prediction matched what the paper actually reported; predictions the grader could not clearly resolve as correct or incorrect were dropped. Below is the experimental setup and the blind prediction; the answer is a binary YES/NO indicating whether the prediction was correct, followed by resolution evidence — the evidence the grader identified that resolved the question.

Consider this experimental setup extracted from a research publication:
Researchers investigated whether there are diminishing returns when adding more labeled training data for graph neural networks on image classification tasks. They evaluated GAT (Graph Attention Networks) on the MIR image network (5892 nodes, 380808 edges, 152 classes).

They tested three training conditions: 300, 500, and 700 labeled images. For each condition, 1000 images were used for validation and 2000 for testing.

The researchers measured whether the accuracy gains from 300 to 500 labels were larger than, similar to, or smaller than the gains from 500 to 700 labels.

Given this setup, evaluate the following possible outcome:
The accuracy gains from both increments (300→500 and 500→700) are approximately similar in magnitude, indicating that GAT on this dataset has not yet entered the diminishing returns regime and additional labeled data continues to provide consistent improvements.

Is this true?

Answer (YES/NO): NO